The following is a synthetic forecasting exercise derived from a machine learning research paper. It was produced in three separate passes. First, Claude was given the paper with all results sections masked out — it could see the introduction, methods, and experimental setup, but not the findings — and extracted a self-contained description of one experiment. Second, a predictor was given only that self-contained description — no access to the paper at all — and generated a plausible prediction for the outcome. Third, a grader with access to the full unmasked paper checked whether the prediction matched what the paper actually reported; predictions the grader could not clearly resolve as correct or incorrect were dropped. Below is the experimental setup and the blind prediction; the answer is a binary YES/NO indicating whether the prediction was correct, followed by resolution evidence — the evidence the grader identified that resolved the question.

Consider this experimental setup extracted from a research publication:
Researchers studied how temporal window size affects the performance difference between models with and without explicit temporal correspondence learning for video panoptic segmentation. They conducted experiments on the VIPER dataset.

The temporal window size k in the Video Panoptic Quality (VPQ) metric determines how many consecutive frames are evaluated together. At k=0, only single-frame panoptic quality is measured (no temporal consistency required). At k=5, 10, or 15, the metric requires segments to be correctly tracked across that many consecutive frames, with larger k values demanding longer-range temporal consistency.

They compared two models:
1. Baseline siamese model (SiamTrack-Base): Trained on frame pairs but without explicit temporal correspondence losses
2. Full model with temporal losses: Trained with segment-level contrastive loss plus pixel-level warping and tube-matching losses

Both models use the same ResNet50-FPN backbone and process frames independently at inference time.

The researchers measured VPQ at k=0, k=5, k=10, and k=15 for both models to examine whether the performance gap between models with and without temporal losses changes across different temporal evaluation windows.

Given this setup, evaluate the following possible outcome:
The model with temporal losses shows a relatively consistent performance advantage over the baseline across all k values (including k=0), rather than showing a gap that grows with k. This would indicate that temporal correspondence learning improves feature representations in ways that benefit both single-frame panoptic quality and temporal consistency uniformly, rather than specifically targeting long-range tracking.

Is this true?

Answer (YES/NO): NO